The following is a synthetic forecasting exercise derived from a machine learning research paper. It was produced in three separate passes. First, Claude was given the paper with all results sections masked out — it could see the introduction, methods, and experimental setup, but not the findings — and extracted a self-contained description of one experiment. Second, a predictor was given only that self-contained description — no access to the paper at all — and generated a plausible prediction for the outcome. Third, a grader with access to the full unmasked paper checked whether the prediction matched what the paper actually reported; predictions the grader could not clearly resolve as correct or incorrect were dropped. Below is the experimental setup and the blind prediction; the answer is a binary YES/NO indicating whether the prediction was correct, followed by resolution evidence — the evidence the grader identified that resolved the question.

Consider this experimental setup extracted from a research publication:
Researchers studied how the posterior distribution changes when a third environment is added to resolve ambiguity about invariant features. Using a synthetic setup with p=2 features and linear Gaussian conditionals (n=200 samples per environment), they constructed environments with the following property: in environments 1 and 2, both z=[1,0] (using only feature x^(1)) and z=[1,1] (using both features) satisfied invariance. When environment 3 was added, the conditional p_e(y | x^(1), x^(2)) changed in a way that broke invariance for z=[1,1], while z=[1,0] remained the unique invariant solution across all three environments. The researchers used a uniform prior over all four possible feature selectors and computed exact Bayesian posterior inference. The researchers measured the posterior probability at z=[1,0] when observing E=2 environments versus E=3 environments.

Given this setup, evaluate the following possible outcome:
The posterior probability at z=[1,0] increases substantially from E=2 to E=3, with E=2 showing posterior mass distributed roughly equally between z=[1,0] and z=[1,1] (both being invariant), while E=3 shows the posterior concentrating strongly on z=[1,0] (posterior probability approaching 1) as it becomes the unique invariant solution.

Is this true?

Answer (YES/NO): NO